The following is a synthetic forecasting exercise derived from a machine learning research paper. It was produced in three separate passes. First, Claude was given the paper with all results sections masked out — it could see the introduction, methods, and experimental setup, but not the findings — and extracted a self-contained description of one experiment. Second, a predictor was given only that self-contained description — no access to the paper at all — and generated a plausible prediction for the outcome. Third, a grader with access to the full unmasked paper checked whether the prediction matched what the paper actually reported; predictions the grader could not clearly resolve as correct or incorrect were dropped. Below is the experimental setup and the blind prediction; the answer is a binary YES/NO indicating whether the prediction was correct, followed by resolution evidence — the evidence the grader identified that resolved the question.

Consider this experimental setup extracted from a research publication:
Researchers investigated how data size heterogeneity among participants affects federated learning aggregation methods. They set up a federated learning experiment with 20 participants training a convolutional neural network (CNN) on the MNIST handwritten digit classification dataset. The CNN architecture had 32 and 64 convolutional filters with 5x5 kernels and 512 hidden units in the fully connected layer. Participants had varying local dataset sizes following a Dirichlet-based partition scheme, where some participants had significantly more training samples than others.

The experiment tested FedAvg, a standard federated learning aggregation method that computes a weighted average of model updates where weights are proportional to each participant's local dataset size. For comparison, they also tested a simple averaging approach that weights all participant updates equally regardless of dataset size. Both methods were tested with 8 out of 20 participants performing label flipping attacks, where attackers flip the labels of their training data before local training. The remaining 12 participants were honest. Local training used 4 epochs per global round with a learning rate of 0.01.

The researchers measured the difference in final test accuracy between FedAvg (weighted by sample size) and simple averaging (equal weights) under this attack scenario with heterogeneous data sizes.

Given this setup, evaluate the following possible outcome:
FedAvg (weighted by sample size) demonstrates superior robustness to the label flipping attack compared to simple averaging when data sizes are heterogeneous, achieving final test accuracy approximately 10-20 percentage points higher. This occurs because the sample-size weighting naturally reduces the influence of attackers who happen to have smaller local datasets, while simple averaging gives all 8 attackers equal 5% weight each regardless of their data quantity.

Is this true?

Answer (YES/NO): NO